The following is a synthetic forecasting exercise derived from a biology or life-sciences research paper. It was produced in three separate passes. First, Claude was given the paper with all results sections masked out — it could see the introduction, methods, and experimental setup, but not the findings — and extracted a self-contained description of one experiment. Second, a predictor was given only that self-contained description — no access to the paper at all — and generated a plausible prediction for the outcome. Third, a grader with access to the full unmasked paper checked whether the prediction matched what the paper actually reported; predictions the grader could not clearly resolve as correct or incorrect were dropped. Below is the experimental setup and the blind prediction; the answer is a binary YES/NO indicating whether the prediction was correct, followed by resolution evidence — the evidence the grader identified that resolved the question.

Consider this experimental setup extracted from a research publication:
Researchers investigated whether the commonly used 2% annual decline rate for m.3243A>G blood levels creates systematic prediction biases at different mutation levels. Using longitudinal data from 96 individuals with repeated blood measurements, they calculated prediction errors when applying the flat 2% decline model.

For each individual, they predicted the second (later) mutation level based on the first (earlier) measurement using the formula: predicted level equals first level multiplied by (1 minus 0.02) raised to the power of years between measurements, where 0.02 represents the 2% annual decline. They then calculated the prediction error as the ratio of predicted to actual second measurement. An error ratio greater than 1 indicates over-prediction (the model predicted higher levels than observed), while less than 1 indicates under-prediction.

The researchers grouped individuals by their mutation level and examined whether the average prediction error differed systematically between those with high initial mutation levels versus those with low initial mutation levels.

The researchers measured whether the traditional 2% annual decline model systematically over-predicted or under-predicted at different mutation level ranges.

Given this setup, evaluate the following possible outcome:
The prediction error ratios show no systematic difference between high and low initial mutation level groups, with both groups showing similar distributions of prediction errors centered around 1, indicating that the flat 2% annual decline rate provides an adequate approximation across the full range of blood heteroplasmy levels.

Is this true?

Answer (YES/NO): NO